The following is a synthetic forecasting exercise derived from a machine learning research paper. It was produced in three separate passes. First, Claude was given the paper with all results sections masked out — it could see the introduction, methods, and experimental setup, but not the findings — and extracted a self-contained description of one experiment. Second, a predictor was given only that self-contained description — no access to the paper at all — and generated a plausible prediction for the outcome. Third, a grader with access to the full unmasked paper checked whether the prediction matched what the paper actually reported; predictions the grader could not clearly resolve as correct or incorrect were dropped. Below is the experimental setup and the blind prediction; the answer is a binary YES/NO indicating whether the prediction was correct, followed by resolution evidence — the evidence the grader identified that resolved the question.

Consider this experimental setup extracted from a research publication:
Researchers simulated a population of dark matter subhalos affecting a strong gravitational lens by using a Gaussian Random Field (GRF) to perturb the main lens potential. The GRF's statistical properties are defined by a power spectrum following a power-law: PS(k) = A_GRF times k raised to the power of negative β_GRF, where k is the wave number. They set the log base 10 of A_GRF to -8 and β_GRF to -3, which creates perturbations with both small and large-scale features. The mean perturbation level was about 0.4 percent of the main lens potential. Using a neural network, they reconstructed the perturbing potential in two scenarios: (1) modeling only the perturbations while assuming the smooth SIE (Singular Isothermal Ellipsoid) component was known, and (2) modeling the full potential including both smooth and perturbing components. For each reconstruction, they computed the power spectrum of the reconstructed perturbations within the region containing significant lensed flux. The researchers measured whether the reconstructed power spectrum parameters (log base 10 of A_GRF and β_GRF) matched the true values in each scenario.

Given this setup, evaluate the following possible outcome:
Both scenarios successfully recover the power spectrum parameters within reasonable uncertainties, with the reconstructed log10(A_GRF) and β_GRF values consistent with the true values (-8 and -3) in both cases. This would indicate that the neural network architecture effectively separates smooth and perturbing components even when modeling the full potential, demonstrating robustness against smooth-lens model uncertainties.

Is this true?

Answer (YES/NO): NO